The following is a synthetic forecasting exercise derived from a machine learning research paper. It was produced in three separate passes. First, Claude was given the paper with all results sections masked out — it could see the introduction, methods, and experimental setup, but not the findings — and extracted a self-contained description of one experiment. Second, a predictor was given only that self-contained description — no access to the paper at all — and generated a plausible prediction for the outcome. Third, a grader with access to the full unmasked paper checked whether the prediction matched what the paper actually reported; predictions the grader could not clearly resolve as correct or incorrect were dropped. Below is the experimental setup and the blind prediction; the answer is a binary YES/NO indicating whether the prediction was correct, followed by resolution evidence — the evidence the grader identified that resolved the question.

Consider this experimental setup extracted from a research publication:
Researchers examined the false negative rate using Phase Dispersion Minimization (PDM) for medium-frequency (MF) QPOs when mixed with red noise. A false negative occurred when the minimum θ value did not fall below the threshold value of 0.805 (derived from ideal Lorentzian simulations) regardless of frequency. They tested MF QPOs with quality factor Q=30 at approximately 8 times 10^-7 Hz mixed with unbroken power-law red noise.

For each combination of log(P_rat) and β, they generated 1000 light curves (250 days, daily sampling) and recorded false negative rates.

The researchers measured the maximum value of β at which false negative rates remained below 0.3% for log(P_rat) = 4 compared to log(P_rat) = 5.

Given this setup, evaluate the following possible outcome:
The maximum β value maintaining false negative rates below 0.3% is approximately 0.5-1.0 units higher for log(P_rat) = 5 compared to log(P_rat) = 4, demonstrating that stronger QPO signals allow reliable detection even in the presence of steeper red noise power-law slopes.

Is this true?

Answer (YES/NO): NO